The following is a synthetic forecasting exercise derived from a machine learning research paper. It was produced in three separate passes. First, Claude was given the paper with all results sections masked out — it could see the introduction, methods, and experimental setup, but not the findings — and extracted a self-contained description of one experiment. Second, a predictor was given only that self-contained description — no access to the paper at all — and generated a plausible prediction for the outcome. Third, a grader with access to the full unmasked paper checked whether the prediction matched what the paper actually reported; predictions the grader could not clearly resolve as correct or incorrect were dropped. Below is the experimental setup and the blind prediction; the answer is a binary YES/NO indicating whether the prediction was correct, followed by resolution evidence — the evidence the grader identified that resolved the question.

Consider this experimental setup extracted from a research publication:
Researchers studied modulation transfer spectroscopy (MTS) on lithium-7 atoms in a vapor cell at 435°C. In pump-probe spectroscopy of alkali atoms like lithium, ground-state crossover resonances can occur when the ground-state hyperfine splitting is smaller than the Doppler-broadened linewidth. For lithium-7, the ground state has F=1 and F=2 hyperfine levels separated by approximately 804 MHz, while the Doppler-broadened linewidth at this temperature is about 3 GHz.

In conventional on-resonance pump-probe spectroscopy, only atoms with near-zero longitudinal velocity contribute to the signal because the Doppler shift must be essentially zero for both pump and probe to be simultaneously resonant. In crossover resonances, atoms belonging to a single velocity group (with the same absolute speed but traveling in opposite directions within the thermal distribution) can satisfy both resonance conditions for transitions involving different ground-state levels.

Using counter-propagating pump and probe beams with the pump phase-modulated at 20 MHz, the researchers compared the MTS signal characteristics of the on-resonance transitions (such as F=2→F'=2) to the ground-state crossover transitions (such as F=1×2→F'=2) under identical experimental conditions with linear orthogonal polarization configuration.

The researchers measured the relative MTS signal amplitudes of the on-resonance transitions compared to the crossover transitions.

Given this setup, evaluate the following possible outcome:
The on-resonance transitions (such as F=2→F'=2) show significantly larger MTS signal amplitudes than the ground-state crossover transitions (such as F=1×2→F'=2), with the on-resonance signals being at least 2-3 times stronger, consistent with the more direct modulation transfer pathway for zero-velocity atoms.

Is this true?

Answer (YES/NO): NO